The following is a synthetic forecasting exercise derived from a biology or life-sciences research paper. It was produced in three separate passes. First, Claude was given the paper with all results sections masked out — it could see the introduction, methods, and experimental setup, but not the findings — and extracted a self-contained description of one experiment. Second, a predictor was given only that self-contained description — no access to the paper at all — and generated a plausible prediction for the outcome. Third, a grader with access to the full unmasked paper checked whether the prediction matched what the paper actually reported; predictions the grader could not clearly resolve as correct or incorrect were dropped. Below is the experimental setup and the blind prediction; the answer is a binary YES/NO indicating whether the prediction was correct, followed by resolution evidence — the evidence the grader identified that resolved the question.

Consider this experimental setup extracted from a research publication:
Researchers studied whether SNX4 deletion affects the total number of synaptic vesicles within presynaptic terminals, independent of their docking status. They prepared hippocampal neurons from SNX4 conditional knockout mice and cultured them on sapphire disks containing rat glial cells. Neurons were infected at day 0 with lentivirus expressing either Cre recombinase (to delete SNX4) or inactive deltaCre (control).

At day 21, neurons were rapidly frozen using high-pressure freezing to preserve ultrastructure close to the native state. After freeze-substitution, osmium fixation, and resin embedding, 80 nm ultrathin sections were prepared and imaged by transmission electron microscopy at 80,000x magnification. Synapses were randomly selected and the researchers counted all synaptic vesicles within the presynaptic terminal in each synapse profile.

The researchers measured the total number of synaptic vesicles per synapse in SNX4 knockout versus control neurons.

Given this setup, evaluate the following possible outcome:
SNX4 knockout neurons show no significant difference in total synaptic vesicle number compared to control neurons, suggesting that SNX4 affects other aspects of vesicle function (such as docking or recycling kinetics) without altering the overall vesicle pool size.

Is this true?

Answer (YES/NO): YES